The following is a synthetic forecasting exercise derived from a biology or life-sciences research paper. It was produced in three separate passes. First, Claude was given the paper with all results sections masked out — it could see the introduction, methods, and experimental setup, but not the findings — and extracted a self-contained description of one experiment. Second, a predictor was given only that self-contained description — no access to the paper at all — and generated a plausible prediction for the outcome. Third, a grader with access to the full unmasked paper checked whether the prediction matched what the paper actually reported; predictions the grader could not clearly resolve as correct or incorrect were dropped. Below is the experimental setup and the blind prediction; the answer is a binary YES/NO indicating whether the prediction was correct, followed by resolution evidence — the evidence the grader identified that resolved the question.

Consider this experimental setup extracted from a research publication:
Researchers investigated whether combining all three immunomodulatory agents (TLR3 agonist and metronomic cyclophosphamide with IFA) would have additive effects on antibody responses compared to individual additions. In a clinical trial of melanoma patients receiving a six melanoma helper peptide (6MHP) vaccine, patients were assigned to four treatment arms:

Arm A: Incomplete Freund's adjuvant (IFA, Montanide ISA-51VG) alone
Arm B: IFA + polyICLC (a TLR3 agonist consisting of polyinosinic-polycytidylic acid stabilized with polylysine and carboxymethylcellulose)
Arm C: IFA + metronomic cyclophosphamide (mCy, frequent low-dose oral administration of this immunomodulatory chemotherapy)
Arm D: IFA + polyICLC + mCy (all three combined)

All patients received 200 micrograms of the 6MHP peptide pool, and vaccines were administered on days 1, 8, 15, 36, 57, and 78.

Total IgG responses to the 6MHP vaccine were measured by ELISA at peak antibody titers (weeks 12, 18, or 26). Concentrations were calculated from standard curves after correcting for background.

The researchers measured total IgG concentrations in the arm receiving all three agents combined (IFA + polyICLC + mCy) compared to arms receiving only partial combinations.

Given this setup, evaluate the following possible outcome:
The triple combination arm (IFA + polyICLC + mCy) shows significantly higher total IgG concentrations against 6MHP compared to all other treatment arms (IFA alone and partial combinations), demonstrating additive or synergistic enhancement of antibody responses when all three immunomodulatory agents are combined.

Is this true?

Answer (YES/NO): NO